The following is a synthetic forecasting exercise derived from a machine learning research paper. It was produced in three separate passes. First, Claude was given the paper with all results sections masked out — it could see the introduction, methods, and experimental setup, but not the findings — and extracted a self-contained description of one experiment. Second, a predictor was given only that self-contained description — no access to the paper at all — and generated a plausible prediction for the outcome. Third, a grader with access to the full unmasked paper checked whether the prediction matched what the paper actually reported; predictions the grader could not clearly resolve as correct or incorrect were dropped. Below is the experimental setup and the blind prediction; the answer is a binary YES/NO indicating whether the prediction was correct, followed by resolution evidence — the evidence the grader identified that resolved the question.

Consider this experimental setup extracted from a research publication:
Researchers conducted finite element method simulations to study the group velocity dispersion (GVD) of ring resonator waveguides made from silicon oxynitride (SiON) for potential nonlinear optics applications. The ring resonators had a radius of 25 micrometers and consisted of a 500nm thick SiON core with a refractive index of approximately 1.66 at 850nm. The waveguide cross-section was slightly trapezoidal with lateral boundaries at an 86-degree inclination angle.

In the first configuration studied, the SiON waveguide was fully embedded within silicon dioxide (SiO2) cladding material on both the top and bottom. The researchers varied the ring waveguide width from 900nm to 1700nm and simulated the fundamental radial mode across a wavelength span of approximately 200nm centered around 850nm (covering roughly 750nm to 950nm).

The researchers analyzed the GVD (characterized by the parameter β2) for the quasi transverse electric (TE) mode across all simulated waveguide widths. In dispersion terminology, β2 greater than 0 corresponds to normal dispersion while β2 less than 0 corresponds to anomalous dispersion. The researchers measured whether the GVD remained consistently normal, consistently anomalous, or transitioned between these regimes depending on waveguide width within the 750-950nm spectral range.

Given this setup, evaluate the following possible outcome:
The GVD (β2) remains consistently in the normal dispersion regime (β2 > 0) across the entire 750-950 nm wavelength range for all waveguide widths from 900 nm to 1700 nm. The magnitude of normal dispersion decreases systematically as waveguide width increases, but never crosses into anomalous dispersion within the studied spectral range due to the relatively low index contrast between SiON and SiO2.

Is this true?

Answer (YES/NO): YES